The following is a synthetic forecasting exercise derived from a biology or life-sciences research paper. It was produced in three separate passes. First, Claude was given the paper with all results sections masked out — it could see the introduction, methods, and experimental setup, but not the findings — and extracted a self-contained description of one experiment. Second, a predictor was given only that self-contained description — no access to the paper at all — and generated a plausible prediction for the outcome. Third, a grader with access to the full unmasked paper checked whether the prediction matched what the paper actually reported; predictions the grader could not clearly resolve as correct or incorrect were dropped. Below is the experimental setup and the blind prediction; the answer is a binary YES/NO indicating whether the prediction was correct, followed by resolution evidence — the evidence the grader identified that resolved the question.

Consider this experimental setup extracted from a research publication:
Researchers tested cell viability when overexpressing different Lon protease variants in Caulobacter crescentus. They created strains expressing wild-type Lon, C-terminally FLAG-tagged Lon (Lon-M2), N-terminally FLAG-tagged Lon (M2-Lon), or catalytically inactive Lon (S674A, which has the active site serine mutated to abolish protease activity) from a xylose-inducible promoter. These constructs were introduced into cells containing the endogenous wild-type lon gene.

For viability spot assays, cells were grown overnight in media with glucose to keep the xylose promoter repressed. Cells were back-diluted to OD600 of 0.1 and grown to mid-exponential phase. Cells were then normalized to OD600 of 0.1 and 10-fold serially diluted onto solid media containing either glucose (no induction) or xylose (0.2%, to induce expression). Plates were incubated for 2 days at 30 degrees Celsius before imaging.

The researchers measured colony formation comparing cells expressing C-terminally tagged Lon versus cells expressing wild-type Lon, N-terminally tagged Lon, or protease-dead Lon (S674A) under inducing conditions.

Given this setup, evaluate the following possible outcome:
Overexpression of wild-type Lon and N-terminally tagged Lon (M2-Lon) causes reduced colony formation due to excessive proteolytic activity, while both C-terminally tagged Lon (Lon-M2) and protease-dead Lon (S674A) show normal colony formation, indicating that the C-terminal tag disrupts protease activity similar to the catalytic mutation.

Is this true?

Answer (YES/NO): NO